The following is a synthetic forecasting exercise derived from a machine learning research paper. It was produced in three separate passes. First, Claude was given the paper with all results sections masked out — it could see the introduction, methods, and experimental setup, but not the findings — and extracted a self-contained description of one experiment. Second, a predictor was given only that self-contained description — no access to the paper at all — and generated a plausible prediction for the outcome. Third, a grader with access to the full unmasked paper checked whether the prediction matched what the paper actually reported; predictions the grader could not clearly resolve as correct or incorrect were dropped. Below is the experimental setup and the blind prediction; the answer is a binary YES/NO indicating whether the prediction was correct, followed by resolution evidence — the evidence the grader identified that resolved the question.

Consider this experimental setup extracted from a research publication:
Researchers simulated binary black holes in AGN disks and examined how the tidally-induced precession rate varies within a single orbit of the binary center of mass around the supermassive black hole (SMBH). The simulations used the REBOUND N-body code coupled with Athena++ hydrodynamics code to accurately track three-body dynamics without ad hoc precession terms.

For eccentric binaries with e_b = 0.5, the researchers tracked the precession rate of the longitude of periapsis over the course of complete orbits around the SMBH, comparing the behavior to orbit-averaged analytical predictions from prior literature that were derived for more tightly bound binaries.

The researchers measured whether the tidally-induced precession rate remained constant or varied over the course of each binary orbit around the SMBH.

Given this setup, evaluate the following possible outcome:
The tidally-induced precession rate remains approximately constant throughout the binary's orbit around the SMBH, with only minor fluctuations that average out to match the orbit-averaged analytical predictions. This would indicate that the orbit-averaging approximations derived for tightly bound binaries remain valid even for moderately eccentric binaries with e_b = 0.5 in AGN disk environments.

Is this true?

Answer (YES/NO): NO